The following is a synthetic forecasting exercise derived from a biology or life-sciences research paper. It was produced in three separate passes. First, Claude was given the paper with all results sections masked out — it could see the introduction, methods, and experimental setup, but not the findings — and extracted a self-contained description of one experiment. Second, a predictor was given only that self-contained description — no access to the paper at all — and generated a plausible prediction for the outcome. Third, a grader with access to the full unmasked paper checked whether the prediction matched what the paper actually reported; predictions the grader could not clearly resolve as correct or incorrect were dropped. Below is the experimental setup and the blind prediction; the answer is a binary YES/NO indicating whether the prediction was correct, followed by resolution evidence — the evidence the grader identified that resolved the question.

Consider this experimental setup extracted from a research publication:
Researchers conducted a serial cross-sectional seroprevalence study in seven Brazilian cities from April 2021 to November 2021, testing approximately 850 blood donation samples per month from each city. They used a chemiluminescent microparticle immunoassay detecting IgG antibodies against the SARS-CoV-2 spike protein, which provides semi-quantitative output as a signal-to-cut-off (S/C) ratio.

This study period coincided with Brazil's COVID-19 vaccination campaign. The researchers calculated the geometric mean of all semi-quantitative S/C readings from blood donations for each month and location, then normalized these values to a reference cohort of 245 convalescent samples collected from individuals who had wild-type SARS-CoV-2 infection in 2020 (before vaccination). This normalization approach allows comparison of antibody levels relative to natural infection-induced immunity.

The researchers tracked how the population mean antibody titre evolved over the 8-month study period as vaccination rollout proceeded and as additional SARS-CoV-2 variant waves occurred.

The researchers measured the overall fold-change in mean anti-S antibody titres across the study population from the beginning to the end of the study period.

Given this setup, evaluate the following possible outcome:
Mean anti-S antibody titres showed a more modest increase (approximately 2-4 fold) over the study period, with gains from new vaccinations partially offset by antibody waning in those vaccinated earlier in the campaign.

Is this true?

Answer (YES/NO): NO